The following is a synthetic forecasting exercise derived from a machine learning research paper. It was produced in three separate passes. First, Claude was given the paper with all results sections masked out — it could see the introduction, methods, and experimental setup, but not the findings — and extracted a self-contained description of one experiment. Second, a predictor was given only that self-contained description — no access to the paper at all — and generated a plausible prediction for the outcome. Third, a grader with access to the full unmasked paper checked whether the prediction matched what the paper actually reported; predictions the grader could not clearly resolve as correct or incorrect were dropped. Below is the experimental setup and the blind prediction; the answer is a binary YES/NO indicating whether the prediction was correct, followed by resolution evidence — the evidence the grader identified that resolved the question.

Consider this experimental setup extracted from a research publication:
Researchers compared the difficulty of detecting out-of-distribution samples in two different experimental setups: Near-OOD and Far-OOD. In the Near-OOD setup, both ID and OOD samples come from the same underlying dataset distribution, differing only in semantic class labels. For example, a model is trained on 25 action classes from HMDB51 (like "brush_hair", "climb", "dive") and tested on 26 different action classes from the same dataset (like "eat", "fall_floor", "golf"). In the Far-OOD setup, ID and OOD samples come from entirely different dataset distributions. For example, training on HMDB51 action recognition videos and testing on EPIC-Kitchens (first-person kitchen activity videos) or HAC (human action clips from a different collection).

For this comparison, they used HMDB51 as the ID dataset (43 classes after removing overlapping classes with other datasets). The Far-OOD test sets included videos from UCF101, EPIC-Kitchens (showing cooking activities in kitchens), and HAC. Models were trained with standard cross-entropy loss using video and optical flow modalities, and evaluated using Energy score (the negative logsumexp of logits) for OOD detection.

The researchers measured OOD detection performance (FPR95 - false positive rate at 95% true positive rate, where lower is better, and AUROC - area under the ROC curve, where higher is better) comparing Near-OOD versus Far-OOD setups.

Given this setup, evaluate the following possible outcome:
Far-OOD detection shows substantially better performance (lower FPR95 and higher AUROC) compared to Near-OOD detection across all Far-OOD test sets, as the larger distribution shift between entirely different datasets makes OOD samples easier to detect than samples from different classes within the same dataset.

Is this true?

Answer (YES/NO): YES